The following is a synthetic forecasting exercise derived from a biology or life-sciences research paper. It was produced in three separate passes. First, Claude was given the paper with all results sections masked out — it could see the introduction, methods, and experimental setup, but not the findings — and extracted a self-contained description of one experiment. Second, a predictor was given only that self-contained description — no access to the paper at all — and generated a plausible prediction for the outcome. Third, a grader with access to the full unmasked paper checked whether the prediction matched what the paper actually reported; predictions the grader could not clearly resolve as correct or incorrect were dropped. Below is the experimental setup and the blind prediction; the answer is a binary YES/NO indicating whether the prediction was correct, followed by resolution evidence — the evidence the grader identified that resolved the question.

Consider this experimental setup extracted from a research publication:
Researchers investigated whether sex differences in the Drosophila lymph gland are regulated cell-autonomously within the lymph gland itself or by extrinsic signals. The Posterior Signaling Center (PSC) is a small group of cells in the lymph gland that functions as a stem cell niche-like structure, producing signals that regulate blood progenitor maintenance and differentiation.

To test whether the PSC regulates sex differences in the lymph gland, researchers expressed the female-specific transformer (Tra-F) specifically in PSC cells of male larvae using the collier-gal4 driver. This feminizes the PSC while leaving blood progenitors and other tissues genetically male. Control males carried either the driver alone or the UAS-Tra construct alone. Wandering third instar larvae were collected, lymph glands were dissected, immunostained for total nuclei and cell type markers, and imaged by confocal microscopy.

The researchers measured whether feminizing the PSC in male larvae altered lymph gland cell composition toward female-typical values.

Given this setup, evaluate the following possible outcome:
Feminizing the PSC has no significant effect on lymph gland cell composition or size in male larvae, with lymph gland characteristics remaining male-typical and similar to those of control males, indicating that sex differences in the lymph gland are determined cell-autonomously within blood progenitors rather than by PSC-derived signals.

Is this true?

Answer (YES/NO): NO